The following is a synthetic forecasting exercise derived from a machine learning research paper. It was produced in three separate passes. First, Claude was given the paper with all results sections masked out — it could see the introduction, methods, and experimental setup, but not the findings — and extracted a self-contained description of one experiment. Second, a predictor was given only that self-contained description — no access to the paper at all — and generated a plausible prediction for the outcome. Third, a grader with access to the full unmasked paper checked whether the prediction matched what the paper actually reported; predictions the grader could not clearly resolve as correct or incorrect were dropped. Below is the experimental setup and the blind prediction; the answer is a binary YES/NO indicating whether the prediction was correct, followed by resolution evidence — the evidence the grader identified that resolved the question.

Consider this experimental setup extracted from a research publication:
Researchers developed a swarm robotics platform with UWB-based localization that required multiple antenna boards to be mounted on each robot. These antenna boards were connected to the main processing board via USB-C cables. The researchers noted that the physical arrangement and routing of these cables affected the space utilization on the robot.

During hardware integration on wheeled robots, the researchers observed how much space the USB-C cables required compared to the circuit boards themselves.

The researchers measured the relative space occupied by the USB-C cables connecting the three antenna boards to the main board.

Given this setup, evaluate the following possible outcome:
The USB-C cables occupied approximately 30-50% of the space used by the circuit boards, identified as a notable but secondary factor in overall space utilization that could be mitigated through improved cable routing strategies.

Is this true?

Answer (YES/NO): NO